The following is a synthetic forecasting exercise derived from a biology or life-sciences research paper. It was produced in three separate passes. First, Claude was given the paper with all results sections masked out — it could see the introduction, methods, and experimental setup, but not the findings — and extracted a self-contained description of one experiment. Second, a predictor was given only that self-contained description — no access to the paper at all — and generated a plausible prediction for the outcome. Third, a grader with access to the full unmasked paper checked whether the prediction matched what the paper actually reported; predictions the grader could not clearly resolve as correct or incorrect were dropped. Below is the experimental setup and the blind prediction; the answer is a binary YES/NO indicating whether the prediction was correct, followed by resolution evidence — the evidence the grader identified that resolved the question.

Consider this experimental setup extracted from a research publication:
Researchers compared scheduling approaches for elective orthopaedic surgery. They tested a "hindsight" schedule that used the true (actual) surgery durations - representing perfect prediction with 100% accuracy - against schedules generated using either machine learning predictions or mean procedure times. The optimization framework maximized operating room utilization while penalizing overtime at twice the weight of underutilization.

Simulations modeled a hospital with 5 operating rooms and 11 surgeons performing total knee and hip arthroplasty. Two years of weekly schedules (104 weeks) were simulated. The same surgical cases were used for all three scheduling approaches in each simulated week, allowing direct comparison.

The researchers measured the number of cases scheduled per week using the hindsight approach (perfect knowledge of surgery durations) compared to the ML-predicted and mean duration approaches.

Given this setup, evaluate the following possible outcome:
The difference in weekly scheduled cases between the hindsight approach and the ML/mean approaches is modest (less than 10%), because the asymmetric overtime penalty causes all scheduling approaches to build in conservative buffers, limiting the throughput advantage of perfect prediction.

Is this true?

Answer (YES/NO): NO